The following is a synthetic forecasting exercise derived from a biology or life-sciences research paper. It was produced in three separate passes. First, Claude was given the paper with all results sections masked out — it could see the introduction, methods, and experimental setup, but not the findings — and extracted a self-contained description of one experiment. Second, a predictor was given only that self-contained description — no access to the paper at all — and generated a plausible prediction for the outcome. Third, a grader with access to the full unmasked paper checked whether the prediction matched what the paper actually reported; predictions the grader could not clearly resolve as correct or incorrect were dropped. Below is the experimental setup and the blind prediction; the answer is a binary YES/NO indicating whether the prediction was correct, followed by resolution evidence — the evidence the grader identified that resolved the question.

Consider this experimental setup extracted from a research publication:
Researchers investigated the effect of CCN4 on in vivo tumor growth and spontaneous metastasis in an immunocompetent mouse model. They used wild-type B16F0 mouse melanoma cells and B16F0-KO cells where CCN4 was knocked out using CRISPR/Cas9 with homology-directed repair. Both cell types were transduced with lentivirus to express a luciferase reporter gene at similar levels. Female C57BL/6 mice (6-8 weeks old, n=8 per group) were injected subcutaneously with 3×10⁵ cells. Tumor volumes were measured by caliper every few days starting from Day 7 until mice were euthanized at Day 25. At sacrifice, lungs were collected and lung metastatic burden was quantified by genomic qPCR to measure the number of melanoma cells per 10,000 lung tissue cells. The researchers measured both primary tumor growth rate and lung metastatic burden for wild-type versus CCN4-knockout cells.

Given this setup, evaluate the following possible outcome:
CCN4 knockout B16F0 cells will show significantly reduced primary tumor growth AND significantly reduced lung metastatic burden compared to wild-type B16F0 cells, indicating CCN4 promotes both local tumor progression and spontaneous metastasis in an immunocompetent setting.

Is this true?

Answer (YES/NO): NO